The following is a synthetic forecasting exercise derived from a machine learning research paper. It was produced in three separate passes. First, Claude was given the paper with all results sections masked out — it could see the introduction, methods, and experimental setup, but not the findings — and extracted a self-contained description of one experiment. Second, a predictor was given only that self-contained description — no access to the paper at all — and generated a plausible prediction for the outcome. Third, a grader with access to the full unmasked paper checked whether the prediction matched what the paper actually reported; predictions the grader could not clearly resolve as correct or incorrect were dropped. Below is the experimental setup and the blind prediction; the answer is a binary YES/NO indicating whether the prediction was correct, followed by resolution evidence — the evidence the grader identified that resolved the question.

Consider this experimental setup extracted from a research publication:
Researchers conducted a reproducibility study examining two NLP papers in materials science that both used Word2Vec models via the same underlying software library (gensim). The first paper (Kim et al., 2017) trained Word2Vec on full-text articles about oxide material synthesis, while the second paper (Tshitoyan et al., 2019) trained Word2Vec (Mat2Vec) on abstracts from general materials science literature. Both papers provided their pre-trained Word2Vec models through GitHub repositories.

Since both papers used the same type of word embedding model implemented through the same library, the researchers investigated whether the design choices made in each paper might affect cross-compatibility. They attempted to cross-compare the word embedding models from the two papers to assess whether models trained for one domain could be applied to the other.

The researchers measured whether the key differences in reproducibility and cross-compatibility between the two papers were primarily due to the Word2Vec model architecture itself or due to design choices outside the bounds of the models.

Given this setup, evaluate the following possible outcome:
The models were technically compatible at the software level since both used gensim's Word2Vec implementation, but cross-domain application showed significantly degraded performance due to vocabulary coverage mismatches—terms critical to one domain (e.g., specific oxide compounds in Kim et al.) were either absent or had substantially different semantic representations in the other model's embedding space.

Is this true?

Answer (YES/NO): NO